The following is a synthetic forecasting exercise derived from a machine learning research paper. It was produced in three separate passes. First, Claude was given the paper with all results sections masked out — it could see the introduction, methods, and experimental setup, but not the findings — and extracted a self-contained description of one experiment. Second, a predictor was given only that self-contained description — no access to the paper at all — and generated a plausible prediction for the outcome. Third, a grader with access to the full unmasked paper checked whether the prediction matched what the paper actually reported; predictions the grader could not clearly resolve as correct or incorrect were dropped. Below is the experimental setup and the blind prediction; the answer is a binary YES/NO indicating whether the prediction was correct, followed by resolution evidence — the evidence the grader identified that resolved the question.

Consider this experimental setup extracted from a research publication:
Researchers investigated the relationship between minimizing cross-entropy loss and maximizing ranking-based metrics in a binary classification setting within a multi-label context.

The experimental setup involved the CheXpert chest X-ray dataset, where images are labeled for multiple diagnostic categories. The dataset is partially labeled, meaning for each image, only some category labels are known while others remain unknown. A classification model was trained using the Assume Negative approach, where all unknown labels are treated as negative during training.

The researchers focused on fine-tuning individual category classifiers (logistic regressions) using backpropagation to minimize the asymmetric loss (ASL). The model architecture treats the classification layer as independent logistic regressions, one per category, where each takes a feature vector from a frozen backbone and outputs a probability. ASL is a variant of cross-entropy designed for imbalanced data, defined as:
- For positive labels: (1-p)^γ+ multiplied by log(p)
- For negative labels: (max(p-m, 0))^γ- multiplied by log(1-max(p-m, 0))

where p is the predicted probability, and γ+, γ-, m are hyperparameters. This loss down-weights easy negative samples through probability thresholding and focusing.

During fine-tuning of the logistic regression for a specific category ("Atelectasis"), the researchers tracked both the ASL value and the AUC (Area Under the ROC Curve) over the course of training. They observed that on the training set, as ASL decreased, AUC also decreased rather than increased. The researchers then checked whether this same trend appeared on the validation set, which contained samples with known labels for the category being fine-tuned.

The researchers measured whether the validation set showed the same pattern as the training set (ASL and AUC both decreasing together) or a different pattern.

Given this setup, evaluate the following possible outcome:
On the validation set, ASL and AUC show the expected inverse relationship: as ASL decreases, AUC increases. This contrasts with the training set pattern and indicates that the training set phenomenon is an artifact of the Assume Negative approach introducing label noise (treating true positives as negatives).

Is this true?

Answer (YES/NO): NO